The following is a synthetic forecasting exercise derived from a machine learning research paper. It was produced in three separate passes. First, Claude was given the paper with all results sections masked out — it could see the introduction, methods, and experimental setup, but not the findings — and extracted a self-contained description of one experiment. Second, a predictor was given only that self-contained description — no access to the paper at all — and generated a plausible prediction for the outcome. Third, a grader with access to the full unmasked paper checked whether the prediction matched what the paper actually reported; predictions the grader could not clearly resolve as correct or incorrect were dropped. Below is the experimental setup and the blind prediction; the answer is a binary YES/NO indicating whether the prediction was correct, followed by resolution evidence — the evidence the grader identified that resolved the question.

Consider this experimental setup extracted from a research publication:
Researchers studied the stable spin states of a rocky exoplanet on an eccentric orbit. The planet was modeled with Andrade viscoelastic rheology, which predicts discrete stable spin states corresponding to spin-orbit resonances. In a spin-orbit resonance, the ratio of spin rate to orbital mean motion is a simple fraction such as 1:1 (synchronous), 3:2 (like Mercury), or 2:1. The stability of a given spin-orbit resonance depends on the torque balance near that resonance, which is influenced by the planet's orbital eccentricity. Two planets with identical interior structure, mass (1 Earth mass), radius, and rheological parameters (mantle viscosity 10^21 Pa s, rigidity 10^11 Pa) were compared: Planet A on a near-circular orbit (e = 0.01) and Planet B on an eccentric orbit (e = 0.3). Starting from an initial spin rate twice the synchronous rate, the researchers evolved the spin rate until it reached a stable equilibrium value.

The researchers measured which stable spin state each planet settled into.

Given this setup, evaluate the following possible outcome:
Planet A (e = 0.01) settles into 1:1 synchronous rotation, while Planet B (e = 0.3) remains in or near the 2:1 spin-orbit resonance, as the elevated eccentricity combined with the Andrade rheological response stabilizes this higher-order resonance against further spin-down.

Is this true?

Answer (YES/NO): YES